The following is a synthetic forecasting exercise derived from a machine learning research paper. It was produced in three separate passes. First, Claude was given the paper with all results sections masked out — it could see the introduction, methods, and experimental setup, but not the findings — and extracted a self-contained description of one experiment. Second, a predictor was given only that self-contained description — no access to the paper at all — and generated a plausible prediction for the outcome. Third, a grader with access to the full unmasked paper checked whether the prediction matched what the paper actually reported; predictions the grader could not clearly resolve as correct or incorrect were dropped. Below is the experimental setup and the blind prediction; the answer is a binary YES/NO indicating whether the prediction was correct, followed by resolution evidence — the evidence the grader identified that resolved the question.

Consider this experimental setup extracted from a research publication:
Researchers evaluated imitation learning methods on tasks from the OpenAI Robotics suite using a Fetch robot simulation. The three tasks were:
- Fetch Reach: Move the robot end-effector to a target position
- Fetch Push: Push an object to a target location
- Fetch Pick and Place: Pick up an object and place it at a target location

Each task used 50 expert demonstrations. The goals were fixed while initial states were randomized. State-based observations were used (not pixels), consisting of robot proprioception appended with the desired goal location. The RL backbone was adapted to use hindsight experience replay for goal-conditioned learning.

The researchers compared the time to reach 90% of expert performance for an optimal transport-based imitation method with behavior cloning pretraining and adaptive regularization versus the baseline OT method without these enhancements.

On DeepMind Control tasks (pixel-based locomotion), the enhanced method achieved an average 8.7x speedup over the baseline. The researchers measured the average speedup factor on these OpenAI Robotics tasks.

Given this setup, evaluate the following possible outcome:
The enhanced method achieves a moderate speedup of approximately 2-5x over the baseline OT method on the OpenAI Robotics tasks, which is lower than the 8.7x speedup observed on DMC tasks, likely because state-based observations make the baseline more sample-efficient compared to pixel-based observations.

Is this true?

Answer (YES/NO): YES